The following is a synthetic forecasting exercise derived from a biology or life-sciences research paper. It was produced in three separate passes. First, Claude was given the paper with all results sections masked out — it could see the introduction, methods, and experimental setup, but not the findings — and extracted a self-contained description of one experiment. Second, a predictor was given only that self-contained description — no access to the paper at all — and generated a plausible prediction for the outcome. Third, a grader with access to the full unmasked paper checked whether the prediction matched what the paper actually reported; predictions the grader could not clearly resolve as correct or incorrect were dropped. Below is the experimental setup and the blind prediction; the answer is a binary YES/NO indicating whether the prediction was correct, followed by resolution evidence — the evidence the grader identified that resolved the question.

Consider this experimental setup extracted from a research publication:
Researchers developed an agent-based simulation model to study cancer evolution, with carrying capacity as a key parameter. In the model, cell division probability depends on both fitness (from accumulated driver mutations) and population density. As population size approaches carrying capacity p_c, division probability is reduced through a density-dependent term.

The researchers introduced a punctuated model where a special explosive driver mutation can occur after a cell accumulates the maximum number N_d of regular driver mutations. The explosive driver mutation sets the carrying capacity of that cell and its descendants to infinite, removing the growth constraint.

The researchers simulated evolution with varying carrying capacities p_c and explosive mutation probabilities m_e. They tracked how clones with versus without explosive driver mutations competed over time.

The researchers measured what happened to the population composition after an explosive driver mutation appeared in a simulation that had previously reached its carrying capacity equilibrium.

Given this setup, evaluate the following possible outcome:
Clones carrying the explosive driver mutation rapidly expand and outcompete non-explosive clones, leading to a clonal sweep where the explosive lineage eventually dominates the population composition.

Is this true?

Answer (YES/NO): YES